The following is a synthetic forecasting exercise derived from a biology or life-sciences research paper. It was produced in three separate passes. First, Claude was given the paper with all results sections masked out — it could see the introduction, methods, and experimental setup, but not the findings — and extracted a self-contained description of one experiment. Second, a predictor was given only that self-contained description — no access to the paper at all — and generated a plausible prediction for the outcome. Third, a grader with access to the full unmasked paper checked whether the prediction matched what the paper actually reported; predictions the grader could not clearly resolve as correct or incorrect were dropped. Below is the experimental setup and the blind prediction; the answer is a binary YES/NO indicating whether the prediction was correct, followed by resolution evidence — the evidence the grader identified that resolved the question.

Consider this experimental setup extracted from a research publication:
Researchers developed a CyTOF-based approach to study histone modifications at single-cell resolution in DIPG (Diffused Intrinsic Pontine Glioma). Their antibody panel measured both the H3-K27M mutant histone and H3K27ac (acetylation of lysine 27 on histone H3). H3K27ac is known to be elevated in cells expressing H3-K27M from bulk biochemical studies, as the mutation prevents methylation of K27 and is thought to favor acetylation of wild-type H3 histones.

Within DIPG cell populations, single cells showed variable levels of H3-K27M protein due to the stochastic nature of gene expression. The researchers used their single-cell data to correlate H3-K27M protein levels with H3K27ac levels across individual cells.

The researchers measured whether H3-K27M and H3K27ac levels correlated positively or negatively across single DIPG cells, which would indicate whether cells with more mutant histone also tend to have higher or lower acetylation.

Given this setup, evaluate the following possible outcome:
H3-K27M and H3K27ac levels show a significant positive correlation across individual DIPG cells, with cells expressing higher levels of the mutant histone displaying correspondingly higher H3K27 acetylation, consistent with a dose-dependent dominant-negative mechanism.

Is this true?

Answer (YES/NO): YES